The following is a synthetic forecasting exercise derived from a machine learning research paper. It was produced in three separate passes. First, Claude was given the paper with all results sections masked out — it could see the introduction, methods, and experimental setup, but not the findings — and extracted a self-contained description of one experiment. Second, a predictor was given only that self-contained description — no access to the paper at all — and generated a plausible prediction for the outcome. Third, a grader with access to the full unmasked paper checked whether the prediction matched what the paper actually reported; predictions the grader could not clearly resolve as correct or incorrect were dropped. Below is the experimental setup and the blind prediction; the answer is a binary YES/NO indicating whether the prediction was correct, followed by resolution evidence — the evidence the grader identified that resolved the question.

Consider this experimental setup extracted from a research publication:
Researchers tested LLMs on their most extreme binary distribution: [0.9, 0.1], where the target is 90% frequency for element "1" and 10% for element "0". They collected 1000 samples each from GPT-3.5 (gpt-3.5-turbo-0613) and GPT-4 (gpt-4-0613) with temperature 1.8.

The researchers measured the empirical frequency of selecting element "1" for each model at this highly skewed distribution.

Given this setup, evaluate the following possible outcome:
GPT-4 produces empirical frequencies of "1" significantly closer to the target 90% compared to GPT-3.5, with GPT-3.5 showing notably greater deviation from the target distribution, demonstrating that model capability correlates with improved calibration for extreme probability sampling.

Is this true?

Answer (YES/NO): NO